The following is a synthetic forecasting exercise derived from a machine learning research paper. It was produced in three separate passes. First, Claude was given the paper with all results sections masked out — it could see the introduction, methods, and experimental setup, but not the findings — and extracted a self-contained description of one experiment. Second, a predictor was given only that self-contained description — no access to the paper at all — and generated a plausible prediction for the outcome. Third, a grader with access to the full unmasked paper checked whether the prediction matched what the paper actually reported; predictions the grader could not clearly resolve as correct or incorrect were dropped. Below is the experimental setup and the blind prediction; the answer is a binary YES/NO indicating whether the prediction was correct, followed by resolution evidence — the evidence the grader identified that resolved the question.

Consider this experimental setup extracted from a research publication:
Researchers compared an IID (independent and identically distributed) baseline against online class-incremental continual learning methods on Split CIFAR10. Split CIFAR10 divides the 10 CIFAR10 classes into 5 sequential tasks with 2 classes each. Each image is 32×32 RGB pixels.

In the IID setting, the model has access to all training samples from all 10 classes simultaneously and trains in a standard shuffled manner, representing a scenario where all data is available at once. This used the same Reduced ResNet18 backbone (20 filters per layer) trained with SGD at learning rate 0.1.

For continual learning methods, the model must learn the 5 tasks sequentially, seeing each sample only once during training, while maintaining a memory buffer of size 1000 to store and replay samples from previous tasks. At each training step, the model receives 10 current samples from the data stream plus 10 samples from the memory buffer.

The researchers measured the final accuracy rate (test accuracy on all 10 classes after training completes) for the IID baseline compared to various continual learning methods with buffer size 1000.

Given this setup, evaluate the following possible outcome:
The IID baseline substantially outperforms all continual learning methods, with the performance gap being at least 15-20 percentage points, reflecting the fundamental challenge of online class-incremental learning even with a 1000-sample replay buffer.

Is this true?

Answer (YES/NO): NO